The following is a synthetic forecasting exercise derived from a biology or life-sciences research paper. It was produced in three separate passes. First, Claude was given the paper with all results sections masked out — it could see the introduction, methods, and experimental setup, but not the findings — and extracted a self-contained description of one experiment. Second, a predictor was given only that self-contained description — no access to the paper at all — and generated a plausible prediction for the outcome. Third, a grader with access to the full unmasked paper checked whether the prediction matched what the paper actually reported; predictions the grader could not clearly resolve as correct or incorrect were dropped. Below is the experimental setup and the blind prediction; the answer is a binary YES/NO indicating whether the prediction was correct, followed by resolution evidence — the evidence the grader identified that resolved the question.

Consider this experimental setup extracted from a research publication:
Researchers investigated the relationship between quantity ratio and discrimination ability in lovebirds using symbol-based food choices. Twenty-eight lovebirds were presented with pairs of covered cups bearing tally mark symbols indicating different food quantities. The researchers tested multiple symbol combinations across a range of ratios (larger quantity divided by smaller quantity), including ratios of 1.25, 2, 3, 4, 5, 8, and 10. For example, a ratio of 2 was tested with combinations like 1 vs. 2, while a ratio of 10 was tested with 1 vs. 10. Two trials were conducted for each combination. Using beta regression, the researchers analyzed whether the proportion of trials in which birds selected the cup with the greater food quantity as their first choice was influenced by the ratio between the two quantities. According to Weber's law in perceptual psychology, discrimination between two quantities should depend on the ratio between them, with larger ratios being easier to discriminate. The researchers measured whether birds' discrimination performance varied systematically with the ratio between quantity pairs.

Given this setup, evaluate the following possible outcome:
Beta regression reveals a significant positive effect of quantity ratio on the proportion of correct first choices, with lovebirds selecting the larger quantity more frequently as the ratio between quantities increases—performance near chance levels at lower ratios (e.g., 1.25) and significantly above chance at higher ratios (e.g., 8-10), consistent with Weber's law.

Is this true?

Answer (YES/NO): YES